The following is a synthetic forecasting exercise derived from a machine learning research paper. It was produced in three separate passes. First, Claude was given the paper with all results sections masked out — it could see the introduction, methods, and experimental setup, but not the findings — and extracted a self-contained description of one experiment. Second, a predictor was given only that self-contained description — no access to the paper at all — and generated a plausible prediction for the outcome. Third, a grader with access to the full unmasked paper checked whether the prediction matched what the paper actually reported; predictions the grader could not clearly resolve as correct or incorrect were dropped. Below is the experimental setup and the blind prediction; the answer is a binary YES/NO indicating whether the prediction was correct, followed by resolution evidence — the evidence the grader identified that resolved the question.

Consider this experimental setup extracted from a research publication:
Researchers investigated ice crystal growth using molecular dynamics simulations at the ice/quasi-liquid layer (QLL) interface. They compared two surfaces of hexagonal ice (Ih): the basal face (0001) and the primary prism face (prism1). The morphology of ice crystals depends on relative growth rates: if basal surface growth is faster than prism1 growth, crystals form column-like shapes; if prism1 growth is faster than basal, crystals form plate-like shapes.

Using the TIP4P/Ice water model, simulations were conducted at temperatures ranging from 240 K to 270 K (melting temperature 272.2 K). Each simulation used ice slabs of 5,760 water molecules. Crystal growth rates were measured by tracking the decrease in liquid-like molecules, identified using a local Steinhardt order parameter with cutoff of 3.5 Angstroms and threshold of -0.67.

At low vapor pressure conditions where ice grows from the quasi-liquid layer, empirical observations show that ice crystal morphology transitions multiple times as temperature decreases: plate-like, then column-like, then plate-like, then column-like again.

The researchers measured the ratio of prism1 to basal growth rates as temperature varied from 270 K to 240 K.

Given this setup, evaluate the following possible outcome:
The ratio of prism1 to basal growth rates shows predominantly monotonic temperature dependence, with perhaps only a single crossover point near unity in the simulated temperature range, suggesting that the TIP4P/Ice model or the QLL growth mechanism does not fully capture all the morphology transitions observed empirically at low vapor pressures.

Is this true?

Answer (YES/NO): NO